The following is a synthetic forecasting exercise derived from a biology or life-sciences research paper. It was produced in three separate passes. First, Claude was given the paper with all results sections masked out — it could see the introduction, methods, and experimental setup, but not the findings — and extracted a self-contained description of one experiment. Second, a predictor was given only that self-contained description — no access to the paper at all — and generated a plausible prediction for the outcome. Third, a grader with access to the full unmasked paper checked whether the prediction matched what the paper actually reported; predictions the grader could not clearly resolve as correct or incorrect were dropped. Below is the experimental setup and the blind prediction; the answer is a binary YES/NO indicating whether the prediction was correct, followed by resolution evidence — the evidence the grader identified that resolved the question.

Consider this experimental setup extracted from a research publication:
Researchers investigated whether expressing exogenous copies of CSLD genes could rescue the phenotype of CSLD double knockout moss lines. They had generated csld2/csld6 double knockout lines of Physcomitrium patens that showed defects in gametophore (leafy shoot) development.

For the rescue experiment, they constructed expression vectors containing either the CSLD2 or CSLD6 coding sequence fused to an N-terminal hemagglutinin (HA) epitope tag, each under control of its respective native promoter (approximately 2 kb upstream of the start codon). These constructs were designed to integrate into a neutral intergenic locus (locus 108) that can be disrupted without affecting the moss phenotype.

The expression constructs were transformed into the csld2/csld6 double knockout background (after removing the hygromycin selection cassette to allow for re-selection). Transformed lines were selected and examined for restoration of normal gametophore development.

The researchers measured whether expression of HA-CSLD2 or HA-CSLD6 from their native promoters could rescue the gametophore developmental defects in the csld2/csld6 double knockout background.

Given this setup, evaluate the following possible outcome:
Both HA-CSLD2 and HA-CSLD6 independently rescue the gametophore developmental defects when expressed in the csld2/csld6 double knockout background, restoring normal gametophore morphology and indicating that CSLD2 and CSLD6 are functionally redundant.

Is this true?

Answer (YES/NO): YES